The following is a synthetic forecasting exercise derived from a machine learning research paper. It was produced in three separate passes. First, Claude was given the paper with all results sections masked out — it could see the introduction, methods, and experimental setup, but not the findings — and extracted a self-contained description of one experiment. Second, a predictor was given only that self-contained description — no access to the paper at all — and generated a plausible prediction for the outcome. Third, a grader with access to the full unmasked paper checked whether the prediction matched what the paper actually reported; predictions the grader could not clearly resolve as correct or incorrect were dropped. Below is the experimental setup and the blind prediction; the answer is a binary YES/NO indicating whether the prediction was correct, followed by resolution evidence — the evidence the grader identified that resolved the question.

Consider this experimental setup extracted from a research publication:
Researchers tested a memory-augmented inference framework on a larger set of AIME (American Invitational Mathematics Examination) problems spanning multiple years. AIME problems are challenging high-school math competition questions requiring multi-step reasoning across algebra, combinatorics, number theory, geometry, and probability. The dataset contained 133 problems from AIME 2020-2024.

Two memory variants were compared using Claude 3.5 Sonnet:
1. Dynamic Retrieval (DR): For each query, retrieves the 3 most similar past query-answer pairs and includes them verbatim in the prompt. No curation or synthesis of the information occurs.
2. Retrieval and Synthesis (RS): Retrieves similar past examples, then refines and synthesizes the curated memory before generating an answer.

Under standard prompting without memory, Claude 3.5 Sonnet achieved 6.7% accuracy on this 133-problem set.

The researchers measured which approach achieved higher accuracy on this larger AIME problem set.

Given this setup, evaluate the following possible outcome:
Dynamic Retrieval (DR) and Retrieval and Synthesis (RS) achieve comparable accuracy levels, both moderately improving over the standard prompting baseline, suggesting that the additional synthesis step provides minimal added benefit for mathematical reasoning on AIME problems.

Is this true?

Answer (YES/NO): NO